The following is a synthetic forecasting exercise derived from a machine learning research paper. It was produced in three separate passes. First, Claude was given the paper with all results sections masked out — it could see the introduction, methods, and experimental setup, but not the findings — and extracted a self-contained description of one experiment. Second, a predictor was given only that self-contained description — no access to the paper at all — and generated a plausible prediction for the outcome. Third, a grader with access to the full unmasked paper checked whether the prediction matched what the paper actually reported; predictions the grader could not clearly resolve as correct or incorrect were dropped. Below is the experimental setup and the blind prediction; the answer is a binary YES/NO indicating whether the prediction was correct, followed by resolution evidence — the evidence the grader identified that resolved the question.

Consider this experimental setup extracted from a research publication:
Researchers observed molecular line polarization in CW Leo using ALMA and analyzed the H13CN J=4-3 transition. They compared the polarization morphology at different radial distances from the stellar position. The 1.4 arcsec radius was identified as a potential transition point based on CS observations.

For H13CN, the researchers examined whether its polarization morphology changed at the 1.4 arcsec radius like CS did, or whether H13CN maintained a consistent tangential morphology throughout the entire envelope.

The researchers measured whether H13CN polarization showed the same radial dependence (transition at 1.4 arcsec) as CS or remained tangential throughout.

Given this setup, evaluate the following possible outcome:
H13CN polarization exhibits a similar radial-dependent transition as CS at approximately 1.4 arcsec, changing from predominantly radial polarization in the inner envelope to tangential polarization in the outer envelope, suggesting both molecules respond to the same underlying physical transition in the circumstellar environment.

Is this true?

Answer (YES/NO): NO